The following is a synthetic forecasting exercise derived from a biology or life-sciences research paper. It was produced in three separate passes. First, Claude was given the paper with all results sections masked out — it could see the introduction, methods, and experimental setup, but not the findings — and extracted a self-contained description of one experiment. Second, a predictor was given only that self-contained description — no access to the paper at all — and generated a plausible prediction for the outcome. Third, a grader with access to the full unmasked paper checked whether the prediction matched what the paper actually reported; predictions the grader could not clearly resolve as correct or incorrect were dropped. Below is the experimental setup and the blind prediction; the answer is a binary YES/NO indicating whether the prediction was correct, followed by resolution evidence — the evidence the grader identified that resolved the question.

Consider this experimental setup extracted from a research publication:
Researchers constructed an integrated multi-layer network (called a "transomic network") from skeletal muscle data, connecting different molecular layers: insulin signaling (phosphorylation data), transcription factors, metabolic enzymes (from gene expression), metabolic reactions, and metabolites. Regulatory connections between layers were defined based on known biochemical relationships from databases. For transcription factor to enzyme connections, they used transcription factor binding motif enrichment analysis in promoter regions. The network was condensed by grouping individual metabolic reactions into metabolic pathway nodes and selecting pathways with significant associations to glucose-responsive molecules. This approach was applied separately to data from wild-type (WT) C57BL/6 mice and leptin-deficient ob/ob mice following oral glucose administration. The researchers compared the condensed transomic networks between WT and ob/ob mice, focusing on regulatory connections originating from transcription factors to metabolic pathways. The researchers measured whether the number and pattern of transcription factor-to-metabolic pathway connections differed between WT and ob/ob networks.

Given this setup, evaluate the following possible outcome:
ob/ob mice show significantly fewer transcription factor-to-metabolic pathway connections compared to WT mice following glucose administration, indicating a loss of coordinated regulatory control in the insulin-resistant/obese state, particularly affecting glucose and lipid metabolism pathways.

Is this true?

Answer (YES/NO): NO